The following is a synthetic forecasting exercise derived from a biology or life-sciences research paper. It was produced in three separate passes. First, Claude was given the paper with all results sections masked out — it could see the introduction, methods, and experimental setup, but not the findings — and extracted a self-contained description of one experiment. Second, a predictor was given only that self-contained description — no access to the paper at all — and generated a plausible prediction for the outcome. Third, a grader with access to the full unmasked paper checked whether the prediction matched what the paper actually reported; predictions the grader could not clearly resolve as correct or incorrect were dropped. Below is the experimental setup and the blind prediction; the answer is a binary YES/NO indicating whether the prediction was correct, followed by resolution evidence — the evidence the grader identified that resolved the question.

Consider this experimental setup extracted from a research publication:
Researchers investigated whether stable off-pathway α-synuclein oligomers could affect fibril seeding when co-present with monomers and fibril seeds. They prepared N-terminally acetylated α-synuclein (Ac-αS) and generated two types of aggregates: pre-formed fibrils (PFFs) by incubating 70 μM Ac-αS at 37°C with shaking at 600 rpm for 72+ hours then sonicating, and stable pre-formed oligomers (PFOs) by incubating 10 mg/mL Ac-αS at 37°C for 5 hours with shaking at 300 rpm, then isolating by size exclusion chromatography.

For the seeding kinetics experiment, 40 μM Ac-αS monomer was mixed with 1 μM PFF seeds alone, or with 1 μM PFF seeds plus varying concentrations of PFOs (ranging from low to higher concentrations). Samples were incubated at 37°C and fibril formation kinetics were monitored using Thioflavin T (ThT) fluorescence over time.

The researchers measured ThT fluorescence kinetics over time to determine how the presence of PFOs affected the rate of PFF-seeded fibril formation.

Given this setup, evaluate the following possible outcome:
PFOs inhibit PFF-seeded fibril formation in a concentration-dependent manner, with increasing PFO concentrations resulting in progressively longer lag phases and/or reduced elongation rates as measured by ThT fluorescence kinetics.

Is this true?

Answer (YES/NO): YES